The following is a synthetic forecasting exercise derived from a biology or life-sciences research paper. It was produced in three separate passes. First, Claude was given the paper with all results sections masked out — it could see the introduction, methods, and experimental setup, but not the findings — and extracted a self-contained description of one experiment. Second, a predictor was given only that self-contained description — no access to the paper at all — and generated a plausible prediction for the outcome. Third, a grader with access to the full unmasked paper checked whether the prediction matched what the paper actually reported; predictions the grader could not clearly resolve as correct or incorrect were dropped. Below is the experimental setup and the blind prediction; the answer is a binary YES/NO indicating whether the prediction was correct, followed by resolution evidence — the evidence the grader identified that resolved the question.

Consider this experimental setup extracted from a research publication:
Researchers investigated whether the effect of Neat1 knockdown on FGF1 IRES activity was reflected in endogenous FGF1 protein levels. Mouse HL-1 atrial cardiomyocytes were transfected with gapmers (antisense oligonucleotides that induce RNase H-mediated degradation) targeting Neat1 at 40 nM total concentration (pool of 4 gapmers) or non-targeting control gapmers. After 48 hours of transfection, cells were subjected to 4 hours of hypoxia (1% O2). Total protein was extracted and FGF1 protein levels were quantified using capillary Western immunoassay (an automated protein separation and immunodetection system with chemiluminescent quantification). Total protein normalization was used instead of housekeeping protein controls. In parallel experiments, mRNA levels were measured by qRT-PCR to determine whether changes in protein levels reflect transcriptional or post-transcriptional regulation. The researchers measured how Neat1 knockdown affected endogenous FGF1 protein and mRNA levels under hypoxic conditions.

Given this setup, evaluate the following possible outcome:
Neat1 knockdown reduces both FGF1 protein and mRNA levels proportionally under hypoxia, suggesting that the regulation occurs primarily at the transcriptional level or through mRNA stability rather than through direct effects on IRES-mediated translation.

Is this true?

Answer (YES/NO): NO